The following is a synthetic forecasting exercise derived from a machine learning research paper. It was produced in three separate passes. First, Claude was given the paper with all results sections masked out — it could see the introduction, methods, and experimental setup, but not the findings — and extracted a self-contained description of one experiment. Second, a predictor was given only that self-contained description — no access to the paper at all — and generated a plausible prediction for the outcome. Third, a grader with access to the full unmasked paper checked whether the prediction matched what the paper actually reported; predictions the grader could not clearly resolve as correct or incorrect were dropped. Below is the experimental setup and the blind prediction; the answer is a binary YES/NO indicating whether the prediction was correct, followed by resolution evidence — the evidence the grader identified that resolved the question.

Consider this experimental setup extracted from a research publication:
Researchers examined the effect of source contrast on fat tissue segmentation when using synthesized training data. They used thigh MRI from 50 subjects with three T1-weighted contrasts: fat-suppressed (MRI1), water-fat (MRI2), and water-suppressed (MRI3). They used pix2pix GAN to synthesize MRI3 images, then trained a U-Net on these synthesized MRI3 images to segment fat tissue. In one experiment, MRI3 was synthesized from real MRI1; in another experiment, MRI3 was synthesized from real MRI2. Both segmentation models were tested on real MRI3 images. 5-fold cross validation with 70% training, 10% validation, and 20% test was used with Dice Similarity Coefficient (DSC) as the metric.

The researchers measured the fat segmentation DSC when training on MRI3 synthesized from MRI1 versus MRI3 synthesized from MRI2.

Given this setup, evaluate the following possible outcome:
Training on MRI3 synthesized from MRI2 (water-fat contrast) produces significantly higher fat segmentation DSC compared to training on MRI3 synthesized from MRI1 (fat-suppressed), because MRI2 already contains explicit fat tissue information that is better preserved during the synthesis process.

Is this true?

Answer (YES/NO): NO